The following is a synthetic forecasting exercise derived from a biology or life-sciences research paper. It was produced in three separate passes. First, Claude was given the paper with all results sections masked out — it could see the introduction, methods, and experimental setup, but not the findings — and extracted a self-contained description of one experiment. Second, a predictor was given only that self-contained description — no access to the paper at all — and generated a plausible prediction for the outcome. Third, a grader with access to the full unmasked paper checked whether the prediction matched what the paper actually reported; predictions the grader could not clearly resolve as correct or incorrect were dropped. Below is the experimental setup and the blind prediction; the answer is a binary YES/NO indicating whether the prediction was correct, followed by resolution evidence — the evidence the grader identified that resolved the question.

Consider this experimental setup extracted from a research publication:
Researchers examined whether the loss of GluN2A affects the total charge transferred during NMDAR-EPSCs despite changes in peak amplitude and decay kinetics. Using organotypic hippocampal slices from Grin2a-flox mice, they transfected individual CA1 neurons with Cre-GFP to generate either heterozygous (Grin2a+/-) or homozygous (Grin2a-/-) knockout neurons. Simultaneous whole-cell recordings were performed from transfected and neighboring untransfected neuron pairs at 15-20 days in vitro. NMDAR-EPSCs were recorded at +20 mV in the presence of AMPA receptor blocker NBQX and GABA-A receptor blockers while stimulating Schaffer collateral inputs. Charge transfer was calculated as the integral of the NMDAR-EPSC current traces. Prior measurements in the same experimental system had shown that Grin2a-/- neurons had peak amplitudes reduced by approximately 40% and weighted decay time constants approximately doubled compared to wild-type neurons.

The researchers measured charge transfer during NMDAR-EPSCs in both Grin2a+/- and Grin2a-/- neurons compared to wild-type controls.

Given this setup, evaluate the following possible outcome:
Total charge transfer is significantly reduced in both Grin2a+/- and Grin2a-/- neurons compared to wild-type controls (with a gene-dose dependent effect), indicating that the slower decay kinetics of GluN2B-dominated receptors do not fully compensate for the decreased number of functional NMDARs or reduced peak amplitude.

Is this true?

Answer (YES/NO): NO